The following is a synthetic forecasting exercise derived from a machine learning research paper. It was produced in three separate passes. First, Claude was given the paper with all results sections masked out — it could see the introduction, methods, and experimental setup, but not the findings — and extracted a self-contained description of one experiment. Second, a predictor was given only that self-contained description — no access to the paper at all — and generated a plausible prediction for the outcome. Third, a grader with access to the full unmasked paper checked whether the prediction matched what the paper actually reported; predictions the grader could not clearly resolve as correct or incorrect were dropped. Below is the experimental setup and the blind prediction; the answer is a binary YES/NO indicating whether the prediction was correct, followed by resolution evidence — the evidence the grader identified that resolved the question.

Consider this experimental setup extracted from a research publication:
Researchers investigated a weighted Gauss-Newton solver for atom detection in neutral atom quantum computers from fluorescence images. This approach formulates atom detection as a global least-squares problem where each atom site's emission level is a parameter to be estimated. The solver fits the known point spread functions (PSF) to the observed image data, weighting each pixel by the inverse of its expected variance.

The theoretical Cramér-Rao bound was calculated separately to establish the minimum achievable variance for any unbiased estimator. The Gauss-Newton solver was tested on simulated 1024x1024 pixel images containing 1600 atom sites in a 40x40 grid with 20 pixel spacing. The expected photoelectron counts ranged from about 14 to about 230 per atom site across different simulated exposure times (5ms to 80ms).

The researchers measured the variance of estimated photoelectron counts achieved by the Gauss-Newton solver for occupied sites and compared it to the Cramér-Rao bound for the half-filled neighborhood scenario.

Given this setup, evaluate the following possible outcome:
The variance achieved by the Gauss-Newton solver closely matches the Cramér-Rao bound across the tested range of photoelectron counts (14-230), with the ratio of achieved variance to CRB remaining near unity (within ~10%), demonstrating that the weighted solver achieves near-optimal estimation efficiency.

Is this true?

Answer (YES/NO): NO